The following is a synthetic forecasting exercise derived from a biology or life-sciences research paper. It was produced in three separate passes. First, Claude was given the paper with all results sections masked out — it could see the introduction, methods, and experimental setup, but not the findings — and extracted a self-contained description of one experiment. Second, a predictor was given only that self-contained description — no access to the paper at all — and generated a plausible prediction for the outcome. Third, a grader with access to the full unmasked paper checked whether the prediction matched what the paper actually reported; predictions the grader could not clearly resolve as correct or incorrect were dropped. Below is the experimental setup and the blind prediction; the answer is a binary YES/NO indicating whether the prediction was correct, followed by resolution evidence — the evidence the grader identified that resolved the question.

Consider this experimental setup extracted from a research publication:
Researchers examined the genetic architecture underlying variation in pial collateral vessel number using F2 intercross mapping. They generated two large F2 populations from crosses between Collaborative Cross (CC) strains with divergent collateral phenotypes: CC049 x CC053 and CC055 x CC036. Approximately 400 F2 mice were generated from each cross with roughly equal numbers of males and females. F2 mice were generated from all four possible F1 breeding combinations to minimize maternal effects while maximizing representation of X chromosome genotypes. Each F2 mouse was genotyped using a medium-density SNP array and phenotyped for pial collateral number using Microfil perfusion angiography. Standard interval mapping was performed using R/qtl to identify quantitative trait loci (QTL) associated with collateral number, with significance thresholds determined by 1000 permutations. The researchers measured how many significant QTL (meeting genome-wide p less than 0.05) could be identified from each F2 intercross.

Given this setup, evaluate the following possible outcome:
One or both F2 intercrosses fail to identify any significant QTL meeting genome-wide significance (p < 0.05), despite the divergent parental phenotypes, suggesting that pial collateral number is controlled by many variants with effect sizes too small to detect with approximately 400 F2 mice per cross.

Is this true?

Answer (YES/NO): NO